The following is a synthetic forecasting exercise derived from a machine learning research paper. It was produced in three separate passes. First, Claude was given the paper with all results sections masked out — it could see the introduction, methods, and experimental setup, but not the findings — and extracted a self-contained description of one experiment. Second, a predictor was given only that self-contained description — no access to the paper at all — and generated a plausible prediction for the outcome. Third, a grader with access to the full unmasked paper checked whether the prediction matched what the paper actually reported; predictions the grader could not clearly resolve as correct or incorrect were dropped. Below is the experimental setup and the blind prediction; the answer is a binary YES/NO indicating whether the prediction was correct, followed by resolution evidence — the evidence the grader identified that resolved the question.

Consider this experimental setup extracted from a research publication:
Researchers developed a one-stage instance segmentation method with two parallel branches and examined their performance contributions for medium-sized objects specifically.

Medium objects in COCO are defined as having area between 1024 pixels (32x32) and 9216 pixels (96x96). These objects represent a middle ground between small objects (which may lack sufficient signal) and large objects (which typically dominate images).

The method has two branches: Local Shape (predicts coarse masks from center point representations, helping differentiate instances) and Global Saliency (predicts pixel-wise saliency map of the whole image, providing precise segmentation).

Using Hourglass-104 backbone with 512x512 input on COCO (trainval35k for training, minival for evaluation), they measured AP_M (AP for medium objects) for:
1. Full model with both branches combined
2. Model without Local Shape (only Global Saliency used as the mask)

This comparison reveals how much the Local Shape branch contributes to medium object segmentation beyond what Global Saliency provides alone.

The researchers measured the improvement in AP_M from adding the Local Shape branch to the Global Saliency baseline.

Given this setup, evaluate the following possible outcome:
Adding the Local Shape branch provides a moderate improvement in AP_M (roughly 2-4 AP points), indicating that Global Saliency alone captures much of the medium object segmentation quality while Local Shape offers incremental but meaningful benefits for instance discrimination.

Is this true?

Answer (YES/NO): NO